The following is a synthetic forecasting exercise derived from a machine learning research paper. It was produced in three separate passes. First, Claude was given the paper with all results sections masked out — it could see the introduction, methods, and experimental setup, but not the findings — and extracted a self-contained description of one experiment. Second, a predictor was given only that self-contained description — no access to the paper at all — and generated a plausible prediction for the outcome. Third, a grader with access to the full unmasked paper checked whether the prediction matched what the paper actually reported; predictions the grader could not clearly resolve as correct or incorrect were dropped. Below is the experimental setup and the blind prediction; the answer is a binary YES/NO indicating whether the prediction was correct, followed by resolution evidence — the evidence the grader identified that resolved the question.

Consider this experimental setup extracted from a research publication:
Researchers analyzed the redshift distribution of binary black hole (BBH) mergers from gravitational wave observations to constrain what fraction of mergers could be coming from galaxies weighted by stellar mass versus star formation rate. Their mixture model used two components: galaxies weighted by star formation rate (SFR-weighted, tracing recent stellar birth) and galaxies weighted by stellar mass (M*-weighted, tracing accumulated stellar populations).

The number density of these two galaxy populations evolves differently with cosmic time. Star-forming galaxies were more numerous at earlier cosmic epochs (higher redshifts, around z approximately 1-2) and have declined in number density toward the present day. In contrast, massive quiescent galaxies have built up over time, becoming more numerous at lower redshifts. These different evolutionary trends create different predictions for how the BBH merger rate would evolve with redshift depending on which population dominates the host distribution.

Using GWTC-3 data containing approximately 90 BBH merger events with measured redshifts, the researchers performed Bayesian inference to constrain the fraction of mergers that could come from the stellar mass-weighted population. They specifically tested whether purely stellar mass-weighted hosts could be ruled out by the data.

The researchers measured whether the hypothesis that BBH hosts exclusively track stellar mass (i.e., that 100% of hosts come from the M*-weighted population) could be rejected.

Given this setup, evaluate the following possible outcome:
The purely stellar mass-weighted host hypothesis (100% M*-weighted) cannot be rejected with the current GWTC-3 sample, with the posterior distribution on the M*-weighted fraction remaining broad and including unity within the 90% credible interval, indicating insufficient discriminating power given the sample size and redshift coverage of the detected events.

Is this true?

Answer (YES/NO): NO